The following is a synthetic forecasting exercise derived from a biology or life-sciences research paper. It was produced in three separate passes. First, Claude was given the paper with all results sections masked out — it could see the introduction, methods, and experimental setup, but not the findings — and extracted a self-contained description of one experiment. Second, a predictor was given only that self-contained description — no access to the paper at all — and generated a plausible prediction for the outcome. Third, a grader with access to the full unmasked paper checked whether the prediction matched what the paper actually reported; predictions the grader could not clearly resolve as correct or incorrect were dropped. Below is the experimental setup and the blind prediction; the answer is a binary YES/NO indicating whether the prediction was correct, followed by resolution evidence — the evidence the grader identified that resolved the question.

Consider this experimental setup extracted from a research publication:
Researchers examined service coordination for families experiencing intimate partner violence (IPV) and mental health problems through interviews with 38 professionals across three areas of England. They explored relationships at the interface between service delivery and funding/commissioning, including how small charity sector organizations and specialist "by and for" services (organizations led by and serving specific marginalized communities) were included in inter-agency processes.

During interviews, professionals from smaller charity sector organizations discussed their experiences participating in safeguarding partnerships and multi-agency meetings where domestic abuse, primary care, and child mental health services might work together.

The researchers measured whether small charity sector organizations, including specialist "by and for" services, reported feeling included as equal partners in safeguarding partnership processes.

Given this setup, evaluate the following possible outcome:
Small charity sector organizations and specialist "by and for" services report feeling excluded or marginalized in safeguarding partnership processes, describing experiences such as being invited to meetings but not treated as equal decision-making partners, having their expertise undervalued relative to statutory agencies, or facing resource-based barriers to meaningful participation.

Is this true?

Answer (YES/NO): YES